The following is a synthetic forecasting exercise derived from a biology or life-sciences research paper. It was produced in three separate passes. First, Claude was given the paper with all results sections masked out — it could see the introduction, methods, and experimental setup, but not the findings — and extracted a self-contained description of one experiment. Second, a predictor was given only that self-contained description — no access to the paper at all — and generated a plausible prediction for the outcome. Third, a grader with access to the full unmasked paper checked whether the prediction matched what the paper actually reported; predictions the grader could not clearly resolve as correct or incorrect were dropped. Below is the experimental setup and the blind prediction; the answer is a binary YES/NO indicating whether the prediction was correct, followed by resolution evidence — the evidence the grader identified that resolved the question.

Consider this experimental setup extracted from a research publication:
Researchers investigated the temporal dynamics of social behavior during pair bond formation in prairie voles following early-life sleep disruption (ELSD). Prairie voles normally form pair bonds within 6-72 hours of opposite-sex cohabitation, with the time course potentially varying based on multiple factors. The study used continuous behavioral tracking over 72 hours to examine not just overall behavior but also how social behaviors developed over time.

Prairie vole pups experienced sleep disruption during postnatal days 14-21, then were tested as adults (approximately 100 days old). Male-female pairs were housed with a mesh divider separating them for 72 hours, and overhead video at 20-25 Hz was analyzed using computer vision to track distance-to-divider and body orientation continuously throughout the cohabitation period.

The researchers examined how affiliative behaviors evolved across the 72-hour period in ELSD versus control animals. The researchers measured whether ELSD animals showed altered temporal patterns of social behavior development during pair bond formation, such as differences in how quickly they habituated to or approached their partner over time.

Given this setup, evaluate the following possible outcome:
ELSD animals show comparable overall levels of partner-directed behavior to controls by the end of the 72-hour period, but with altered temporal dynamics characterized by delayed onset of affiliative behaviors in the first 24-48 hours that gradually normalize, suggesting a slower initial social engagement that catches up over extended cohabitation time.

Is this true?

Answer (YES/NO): NO